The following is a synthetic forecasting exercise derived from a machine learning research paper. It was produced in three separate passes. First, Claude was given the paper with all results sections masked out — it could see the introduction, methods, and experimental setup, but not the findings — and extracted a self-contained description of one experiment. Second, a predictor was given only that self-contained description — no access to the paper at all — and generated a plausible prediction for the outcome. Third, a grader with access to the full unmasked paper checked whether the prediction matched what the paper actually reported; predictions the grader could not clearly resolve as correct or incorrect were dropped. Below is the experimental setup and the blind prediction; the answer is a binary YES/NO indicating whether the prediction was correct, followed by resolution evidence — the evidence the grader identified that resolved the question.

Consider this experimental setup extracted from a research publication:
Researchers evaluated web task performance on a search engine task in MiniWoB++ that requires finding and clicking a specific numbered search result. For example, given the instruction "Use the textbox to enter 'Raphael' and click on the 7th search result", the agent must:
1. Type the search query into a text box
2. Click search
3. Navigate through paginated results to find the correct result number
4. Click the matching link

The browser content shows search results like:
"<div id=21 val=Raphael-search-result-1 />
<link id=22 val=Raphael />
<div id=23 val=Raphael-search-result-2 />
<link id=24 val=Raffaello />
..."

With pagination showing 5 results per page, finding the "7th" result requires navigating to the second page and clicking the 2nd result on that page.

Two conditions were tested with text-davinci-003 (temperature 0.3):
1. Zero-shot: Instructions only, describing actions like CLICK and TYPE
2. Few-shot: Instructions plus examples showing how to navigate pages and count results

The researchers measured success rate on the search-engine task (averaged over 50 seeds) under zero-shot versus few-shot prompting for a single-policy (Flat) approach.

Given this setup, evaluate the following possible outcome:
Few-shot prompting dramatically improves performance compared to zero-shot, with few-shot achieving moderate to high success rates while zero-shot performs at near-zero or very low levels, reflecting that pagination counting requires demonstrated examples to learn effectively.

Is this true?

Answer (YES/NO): NO